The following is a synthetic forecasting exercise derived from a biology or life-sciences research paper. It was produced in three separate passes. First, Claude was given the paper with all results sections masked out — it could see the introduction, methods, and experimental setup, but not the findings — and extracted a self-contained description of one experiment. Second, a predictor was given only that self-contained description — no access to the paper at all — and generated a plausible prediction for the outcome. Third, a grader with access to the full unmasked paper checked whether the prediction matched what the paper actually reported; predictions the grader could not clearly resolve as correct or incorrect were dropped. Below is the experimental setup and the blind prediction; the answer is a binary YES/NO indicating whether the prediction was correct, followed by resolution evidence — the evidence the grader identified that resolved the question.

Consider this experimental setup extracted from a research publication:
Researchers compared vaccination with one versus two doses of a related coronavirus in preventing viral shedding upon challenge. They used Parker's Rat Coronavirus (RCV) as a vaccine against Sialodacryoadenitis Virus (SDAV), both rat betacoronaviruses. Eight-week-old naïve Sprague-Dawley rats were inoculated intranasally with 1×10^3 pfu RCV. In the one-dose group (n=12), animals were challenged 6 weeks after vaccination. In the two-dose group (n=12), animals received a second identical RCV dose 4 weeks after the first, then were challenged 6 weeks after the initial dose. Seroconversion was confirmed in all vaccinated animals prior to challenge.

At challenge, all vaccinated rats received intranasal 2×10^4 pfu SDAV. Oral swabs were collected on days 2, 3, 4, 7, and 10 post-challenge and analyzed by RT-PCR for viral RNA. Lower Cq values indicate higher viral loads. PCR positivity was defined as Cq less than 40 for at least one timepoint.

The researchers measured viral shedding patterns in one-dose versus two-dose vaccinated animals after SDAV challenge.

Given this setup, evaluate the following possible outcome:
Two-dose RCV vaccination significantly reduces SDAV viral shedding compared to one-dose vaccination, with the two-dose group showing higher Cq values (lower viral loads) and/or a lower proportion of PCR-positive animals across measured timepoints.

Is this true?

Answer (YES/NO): NO